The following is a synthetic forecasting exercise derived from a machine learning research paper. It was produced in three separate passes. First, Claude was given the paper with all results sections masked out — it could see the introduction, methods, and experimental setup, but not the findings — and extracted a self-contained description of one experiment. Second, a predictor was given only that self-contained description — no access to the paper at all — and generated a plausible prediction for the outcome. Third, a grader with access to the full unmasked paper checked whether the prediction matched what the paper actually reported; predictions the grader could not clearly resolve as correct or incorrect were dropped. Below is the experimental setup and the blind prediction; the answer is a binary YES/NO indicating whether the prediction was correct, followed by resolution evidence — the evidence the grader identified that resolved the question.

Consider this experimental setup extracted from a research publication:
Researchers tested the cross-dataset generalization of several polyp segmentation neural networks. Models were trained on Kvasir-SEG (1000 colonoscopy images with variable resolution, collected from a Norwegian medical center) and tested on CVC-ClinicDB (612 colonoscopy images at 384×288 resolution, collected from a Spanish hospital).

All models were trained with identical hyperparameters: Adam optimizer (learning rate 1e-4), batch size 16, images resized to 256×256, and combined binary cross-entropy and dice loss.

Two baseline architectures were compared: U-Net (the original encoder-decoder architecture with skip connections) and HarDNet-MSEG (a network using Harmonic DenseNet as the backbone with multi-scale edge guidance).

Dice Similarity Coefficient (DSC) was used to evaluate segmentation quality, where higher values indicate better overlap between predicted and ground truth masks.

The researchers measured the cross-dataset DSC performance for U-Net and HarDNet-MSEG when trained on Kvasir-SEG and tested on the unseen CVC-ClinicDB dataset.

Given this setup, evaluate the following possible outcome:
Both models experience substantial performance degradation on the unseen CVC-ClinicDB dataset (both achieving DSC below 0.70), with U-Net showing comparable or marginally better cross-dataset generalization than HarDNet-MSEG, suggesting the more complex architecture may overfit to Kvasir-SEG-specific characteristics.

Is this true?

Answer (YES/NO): NO